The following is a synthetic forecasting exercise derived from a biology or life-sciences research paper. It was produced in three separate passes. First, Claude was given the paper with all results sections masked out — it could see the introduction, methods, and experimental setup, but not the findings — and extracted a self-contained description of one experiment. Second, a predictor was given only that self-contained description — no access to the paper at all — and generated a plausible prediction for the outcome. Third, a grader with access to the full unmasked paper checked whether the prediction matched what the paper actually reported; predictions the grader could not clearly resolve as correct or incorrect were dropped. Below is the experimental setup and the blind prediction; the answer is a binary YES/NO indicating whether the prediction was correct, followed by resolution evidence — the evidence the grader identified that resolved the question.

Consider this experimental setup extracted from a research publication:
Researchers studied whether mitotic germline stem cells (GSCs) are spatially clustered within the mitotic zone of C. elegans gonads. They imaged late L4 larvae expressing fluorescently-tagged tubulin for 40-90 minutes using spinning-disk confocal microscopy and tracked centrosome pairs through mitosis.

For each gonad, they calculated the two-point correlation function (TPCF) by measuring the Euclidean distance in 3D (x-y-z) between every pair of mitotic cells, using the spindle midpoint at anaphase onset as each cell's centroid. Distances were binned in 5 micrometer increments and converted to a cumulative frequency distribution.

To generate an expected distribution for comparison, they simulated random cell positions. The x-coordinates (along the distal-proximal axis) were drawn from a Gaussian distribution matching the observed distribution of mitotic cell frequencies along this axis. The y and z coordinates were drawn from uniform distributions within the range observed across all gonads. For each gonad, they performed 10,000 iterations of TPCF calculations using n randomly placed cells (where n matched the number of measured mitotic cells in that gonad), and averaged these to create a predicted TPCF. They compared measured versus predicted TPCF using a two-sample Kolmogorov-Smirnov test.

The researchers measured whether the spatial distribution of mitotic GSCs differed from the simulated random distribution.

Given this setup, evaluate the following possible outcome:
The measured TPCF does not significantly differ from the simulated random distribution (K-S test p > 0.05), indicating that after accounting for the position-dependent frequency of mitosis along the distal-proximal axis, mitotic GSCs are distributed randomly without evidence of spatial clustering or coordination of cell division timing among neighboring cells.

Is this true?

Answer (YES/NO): NO